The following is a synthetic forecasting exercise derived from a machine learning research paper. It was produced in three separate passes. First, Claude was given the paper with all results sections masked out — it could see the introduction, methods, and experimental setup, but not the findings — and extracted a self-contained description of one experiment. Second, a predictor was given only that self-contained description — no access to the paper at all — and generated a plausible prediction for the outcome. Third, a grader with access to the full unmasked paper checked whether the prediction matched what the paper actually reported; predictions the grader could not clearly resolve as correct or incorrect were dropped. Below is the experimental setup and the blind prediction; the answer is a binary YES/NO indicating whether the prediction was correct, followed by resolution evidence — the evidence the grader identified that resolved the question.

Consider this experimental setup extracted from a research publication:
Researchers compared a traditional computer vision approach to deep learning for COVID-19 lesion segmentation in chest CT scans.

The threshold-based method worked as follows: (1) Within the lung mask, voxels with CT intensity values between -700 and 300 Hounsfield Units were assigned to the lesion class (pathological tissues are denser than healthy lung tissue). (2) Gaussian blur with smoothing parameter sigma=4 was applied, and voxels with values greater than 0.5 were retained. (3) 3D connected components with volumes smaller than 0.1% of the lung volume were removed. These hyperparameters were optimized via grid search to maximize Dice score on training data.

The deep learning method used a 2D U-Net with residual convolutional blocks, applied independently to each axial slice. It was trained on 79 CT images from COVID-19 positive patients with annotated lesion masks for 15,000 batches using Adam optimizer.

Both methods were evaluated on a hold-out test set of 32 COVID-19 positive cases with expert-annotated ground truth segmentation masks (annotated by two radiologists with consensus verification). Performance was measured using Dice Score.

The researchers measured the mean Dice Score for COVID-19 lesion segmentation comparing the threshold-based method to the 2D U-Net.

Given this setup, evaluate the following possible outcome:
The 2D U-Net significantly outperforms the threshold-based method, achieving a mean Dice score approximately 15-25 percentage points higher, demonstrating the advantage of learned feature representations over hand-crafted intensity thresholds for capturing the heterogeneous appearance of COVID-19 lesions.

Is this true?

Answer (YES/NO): YES